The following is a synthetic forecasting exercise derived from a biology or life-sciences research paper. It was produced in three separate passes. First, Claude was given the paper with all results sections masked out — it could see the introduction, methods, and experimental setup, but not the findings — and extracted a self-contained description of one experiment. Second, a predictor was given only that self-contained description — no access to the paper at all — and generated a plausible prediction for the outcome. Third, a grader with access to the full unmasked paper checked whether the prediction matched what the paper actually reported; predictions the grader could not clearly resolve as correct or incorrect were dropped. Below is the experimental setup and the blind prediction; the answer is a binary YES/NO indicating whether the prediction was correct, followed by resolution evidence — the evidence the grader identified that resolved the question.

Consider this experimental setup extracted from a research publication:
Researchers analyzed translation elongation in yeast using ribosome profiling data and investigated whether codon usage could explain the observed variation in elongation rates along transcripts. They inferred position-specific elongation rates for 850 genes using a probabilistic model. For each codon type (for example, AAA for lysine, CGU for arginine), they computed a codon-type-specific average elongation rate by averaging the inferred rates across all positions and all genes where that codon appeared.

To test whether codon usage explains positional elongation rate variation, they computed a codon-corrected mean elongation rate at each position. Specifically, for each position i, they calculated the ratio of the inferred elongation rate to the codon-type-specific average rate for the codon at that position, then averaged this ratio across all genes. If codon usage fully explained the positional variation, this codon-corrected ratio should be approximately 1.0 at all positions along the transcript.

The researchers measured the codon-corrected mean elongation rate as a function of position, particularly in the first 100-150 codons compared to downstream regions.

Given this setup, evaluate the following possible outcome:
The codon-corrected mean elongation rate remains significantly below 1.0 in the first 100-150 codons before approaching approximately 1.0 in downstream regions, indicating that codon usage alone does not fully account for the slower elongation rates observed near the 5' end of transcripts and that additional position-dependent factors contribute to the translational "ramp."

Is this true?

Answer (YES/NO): YES